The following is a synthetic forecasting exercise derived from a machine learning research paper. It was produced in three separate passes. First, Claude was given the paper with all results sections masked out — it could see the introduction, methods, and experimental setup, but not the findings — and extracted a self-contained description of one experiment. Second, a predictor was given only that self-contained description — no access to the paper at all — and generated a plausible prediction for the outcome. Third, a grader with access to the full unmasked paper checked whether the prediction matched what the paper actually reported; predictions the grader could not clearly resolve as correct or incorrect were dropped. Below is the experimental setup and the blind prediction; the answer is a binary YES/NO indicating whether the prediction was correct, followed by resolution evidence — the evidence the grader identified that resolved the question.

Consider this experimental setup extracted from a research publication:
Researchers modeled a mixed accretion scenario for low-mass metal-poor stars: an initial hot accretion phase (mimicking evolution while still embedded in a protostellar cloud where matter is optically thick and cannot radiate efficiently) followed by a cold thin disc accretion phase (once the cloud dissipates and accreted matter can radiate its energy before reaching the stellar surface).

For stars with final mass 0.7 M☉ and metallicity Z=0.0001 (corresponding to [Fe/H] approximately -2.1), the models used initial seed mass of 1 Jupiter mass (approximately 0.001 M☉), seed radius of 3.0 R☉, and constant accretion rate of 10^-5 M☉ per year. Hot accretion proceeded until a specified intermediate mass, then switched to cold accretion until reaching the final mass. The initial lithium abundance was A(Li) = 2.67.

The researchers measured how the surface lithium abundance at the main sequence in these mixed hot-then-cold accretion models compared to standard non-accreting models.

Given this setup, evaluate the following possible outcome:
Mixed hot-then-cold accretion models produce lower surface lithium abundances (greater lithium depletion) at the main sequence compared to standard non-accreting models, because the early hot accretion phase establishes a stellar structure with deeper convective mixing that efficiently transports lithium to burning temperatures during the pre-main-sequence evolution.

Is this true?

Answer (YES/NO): NO